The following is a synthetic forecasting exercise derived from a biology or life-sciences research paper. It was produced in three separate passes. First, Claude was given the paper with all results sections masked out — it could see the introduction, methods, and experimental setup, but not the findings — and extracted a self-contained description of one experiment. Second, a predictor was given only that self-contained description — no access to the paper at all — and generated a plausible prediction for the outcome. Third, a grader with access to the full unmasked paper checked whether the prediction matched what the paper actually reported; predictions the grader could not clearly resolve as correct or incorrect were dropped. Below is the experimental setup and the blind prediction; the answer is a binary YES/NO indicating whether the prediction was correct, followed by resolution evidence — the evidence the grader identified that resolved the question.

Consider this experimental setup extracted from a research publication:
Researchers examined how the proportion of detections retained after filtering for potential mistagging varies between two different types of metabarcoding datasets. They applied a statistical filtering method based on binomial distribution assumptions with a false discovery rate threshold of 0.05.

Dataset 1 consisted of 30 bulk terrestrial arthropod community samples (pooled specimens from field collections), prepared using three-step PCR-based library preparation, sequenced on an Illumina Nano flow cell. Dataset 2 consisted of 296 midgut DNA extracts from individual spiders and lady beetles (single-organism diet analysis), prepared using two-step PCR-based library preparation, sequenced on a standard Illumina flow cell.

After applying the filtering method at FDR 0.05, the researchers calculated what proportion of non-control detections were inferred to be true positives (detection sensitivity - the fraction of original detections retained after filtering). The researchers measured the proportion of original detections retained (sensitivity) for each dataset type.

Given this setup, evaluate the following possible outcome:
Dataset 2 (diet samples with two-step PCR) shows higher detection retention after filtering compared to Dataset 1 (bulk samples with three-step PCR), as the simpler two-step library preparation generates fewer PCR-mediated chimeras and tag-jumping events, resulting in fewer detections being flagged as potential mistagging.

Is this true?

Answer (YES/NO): NO